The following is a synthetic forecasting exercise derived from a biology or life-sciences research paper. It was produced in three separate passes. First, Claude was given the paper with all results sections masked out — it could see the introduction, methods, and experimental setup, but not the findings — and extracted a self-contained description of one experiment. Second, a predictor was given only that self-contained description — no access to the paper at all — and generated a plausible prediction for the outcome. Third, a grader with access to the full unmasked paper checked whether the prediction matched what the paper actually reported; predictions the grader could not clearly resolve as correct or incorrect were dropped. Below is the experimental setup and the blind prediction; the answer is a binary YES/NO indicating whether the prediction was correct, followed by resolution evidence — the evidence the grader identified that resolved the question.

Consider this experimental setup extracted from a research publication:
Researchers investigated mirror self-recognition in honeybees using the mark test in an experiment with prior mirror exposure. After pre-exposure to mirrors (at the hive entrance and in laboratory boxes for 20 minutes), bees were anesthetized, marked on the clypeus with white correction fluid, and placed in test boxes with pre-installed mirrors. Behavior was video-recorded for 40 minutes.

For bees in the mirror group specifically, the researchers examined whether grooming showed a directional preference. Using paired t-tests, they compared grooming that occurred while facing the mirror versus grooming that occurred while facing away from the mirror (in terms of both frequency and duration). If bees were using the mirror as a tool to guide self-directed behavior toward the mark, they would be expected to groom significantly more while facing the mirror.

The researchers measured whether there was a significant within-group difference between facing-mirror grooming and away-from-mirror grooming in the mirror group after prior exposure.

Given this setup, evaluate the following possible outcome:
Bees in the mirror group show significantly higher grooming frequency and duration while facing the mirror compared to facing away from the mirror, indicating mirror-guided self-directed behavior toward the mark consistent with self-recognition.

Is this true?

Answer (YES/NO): NO